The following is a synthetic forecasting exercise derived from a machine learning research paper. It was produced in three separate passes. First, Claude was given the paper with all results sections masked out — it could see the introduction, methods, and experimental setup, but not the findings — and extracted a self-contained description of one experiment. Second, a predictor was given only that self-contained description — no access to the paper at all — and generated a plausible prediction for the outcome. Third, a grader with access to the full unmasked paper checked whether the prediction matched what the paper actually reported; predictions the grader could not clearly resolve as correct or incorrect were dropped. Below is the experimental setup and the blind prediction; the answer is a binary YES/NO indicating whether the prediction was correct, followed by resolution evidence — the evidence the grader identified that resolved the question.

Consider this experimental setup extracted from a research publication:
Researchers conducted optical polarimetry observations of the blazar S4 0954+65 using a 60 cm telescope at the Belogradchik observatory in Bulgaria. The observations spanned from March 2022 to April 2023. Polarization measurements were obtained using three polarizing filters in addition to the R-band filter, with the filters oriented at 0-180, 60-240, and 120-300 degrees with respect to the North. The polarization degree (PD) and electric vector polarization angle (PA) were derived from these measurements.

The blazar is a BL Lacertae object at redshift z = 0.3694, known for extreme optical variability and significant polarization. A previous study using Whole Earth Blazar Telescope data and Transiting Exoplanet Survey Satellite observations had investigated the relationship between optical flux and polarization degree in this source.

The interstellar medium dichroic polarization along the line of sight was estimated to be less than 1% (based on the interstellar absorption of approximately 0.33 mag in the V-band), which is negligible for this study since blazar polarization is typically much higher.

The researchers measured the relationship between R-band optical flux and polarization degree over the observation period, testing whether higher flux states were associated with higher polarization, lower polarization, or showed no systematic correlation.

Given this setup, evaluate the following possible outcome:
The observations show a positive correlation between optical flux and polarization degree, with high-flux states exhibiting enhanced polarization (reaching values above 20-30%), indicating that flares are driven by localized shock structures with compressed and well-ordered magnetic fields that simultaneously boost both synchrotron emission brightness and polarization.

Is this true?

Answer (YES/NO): NO